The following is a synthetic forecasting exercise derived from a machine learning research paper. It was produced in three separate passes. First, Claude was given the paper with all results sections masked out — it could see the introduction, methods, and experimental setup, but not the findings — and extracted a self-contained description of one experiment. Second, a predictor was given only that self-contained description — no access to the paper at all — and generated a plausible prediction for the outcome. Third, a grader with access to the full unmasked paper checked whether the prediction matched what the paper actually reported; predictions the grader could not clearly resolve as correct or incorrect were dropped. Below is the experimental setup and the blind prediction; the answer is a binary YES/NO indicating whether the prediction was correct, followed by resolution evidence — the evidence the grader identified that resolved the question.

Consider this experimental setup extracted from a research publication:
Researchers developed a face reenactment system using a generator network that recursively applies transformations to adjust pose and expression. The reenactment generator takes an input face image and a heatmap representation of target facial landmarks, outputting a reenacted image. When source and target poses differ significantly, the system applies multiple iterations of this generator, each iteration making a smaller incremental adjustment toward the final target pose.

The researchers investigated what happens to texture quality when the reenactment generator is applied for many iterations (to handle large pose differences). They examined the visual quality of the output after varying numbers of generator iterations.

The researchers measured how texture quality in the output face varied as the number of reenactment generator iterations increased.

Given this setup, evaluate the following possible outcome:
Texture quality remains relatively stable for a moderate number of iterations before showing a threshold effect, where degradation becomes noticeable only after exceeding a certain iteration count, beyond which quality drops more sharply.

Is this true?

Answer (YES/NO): NO